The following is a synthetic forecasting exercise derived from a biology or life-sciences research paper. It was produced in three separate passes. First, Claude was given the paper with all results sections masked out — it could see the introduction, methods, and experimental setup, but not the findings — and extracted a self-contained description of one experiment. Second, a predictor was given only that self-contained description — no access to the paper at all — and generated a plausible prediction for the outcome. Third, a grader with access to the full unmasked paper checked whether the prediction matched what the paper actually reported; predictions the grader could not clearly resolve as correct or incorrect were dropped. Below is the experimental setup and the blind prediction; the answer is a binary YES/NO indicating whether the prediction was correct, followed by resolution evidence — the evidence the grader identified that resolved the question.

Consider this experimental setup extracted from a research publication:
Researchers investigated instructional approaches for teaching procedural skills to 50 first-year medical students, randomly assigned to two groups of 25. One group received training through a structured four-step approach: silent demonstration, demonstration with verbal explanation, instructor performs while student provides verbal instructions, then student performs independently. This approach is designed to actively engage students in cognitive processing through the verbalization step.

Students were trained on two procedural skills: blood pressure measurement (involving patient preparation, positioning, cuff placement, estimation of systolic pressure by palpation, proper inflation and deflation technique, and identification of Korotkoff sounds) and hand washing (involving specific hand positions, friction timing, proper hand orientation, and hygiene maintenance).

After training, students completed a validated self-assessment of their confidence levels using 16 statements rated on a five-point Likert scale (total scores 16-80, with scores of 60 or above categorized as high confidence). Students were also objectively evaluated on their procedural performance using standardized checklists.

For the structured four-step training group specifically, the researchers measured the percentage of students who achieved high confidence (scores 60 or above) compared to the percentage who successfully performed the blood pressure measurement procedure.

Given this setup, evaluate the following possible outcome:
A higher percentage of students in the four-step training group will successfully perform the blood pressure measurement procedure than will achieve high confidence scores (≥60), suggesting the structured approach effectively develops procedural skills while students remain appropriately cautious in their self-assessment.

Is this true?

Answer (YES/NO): NO